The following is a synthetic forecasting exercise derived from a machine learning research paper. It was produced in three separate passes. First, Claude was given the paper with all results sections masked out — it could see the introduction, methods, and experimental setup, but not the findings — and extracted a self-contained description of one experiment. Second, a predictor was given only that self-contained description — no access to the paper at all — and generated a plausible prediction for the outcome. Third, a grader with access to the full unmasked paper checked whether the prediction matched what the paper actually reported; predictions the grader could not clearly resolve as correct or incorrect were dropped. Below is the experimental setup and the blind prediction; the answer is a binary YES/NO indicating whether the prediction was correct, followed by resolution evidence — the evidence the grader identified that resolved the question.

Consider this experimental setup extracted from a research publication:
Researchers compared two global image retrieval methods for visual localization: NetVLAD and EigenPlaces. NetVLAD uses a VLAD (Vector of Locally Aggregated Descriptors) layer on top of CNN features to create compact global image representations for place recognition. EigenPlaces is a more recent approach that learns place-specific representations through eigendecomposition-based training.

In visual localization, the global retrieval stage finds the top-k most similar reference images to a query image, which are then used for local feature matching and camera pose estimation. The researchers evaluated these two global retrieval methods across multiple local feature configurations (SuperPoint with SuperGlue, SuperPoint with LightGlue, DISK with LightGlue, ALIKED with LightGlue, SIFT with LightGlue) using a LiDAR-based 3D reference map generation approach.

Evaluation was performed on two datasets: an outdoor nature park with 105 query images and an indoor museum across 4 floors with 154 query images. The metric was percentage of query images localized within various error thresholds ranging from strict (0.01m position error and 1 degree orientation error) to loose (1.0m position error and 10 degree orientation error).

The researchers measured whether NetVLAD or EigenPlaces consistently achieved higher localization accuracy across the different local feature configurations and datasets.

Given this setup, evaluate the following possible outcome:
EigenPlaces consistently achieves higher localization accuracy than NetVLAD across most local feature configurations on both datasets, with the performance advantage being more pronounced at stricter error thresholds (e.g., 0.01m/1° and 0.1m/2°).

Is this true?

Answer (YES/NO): NO